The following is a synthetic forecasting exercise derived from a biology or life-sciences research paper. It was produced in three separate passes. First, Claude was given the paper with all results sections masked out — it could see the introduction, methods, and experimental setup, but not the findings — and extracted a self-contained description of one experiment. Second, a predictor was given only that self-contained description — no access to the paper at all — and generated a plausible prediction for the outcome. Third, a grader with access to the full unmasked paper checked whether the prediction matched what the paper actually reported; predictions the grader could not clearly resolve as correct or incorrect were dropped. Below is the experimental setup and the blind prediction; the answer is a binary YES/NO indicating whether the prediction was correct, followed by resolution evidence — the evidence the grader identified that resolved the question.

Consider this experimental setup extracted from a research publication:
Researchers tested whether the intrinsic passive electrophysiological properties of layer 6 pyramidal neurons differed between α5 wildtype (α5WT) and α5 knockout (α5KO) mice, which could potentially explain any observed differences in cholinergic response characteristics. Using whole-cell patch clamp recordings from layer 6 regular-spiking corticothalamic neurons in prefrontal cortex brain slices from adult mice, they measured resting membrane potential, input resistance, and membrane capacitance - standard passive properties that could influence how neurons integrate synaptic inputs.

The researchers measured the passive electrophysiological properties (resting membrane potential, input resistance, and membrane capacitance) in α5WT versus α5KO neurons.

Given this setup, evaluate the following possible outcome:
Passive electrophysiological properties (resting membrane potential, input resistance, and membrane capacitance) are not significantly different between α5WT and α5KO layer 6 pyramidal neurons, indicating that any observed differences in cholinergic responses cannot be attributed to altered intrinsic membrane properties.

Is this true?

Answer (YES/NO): YES